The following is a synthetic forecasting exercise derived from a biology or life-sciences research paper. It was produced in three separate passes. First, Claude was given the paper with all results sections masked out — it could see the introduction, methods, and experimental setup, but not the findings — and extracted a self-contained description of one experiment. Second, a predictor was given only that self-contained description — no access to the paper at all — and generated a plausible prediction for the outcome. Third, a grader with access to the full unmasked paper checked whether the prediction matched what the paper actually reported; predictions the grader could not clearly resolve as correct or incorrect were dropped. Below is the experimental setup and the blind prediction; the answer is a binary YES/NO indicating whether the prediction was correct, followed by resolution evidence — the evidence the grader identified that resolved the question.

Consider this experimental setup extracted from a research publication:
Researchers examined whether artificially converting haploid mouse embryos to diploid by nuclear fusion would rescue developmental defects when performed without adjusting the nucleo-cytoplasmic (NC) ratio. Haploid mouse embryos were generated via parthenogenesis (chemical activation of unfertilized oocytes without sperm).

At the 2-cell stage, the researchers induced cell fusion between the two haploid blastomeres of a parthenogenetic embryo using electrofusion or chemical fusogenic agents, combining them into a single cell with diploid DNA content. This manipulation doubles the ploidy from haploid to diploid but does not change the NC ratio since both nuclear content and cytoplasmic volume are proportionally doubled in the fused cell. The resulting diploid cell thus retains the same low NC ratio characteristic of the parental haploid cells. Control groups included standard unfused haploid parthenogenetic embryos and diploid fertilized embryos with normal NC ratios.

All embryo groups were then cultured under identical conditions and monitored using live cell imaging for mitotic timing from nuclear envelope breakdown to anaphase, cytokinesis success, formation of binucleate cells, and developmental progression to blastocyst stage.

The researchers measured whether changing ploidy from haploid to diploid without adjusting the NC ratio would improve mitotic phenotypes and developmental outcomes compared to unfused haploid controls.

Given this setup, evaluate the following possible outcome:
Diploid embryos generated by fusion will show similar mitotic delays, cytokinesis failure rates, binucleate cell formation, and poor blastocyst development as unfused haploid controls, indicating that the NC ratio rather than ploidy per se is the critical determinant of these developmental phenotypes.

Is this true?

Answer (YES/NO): YES